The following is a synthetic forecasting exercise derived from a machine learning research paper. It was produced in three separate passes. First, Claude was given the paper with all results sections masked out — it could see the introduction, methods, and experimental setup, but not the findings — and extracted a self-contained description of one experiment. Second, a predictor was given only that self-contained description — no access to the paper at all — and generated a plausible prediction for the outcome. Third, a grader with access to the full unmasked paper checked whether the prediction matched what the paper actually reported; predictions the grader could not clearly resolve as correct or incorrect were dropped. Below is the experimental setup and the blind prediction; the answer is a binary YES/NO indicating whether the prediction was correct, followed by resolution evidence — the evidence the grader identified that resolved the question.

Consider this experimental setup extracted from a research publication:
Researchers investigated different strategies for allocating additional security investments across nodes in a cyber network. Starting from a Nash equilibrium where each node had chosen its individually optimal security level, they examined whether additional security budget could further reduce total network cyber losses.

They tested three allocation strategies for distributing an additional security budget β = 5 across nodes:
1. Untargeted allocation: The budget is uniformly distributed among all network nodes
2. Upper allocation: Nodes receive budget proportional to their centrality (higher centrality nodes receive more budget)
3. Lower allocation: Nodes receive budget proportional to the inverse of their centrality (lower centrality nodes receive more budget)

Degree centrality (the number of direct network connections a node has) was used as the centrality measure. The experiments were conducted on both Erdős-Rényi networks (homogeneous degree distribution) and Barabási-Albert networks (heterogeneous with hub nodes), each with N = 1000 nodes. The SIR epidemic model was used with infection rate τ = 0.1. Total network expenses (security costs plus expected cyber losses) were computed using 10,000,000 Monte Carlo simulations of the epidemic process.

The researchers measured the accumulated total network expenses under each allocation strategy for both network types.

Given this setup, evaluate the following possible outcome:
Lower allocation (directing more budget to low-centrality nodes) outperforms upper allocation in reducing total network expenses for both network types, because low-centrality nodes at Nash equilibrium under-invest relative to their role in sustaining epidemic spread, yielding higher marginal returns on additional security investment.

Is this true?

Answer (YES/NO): NO